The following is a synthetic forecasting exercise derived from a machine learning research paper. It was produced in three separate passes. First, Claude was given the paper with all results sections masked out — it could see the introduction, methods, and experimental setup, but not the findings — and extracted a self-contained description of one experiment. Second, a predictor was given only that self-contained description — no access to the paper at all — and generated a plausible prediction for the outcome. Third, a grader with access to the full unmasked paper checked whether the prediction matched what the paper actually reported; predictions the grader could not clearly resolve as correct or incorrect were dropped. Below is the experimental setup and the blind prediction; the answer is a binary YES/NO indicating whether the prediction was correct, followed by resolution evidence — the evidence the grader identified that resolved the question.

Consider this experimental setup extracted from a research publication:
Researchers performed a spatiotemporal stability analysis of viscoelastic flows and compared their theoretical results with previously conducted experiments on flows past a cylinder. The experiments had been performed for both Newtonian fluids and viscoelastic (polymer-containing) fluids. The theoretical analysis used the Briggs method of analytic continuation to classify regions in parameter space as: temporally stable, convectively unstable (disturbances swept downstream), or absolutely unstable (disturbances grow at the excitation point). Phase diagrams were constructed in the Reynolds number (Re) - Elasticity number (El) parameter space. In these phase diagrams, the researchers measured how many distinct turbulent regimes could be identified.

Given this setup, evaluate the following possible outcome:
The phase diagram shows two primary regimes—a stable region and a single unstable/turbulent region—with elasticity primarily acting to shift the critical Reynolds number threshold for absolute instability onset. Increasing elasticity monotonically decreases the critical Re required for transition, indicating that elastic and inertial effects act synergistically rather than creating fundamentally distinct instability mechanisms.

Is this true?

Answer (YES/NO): NO